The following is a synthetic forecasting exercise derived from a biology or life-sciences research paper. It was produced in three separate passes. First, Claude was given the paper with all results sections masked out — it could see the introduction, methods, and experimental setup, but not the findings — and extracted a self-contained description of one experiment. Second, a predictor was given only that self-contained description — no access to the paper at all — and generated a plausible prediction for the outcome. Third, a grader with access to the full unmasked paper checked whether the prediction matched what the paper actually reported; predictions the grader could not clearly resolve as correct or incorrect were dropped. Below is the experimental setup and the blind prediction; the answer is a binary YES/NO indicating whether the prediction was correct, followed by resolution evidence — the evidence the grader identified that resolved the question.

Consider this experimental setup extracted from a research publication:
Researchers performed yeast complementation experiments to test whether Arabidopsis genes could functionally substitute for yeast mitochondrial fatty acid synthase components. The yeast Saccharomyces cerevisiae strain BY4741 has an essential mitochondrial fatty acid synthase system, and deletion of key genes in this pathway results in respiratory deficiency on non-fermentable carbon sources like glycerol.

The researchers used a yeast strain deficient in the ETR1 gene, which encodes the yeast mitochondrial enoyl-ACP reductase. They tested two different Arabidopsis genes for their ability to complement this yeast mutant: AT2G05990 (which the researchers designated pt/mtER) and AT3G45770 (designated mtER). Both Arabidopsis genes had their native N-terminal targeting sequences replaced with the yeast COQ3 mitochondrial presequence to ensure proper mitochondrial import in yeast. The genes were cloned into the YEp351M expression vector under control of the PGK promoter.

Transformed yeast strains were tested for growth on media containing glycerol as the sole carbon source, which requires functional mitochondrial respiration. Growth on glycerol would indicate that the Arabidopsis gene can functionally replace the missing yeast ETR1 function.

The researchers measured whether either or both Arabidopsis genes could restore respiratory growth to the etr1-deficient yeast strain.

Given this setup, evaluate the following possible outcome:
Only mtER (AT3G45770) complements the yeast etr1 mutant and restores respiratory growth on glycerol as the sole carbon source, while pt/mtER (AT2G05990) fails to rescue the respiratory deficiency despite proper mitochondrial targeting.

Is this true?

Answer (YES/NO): NO